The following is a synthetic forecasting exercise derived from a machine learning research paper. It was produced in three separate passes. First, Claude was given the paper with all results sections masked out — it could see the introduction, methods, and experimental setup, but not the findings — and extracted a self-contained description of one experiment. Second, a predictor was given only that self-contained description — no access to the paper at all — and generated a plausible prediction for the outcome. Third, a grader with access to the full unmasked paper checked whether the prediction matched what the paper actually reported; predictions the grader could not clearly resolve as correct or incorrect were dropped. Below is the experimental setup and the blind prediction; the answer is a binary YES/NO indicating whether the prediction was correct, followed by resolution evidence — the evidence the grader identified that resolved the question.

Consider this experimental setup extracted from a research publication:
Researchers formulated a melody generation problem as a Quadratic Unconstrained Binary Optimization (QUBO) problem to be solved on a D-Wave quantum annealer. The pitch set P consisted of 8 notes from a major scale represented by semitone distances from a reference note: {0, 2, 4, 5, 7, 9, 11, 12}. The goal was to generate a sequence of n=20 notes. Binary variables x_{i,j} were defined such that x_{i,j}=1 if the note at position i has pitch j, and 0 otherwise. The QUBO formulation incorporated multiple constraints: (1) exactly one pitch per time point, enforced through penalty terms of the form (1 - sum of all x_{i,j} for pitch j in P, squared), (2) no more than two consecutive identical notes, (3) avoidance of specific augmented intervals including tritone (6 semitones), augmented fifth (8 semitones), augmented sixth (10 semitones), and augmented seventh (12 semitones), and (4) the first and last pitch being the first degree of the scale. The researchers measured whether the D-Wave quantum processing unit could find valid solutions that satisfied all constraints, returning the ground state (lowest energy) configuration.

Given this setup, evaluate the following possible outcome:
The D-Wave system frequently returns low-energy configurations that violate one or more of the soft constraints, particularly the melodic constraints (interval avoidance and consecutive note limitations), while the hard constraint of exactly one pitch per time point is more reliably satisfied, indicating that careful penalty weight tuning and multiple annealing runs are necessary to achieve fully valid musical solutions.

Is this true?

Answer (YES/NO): NO